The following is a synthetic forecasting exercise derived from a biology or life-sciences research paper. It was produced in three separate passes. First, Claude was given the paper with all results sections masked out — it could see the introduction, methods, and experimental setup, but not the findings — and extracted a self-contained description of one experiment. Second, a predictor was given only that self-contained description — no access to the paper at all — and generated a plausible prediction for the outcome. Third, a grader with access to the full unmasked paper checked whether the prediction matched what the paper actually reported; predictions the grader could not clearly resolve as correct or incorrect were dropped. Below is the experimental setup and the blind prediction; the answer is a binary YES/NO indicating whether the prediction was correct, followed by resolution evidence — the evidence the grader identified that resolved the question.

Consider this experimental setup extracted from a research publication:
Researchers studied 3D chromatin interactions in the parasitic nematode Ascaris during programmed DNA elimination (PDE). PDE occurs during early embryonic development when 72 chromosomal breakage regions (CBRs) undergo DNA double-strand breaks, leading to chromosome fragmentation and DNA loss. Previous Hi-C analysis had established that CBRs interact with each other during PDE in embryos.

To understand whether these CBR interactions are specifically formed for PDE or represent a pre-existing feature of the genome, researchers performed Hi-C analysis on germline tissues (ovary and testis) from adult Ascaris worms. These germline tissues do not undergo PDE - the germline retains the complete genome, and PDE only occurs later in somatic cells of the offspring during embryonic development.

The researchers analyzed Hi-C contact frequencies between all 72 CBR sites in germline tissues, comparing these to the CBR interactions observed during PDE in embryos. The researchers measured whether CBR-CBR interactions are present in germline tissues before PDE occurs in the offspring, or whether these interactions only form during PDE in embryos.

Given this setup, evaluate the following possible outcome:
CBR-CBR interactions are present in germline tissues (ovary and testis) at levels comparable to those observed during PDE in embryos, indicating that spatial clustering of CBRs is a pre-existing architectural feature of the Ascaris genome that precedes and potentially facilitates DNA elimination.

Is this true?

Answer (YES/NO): YES